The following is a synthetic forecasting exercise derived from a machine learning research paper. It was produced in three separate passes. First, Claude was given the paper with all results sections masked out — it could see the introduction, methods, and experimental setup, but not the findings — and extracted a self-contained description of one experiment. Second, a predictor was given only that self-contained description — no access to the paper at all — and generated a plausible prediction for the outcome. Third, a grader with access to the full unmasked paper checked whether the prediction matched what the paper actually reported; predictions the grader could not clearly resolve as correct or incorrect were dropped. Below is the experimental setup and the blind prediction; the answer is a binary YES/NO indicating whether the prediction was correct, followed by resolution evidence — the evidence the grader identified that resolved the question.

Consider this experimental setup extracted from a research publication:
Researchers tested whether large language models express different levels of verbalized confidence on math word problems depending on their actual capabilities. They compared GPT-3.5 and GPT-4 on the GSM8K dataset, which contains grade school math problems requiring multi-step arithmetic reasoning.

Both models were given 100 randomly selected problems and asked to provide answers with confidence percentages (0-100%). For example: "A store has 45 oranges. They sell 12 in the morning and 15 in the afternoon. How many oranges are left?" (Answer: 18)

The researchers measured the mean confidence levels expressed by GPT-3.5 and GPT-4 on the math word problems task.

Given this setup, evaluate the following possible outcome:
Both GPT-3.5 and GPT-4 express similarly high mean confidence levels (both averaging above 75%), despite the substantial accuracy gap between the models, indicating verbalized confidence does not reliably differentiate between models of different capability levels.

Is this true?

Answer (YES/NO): YES